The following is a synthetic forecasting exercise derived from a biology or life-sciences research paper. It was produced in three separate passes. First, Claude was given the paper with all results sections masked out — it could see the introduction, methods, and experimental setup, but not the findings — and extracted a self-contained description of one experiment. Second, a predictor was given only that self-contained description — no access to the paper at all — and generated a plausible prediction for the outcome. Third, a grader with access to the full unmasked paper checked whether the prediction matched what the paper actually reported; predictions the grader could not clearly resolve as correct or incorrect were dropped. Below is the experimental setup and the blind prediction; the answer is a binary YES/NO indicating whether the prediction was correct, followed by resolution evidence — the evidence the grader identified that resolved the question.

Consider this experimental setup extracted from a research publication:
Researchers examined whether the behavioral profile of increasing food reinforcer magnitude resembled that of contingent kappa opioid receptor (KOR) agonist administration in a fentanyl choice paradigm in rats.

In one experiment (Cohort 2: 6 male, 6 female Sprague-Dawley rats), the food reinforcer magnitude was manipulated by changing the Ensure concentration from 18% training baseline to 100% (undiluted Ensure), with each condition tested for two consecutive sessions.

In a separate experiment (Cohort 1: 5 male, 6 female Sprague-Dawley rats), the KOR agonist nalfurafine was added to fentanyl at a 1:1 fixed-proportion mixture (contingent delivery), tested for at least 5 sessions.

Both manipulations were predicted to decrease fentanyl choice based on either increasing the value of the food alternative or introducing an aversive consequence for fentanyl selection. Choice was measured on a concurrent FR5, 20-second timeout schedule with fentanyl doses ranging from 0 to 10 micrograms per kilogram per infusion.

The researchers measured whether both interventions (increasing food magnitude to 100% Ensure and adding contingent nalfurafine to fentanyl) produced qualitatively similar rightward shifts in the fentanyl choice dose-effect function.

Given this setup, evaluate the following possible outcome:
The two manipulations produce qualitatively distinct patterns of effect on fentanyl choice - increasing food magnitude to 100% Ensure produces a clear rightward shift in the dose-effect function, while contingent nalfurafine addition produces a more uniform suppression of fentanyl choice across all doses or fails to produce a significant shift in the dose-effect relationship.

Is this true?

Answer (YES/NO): YES